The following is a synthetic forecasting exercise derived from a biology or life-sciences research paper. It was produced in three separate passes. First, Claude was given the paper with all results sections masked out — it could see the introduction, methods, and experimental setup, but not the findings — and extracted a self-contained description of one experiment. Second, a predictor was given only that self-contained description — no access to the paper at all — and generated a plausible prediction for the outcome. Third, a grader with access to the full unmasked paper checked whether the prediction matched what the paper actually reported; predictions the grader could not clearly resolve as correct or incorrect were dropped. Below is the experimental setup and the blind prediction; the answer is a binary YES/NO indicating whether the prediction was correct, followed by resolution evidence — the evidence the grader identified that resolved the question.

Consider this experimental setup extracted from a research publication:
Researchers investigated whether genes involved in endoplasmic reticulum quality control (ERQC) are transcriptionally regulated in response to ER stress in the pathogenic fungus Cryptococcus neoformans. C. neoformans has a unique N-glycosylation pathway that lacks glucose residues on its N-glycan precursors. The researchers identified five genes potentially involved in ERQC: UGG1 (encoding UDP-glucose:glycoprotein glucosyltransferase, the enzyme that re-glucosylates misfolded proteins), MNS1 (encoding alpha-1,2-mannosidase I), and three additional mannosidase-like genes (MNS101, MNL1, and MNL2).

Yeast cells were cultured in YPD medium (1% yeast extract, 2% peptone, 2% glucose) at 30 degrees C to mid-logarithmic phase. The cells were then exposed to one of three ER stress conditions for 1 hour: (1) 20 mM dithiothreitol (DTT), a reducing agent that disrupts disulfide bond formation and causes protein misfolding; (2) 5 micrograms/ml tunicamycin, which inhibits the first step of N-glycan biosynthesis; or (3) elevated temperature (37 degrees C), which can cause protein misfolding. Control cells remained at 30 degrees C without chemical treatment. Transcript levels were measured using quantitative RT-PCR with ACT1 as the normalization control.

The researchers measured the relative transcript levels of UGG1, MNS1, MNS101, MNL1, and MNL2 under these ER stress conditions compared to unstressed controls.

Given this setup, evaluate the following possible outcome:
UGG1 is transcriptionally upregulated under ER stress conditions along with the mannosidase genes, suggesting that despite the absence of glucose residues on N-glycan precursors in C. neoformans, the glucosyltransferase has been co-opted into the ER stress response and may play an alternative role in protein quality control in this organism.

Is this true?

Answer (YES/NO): YES